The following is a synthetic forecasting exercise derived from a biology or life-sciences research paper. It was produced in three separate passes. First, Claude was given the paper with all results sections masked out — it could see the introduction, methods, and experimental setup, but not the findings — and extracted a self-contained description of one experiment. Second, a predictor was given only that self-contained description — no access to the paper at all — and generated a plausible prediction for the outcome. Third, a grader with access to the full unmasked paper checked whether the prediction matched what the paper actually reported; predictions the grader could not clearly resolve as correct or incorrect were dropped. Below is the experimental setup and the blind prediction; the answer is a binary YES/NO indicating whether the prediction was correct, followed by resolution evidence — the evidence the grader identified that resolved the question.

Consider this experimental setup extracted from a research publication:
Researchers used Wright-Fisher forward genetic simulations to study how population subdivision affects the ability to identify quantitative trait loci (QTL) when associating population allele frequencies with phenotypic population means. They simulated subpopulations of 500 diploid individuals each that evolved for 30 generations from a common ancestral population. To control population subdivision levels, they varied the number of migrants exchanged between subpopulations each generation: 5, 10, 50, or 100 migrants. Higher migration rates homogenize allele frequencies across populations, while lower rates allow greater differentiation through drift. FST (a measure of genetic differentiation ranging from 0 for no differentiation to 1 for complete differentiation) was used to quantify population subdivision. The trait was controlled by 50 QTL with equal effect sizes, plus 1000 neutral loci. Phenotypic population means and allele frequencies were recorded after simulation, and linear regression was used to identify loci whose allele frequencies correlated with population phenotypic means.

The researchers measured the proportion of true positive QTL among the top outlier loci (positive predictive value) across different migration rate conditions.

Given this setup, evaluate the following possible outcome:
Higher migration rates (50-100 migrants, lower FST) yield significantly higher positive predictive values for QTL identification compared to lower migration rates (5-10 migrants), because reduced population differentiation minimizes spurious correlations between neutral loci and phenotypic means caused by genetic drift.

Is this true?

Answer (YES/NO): YES